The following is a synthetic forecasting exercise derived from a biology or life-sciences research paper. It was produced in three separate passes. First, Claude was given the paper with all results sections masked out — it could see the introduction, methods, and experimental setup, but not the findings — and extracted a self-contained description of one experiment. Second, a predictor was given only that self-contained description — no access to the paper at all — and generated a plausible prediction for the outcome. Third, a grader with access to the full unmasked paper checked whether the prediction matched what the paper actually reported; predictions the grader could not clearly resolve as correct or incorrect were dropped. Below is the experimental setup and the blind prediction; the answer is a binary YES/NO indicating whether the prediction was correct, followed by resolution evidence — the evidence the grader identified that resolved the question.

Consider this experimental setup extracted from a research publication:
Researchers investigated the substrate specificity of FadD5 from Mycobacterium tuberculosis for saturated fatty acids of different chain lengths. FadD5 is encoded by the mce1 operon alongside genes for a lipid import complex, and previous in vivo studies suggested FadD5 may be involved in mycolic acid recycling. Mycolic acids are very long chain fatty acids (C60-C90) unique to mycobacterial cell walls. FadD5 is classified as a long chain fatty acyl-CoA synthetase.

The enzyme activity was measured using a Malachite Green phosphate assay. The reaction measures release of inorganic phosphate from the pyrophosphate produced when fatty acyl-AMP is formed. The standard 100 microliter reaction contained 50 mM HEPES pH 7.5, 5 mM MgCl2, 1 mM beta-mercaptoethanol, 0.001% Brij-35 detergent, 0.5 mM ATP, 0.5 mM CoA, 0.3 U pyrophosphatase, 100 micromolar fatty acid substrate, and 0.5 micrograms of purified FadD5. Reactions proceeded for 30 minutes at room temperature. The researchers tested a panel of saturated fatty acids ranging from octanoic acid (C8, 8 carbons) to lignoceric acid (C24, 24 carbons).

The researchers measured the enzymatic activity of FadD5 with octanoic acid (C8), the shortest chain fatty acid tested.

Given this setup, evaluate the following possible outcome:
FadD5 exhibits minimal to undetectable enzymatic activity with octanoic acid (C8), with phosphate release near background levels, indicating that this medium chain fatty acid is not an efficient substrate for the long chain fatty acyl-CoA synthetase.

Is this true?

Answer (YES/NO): NO